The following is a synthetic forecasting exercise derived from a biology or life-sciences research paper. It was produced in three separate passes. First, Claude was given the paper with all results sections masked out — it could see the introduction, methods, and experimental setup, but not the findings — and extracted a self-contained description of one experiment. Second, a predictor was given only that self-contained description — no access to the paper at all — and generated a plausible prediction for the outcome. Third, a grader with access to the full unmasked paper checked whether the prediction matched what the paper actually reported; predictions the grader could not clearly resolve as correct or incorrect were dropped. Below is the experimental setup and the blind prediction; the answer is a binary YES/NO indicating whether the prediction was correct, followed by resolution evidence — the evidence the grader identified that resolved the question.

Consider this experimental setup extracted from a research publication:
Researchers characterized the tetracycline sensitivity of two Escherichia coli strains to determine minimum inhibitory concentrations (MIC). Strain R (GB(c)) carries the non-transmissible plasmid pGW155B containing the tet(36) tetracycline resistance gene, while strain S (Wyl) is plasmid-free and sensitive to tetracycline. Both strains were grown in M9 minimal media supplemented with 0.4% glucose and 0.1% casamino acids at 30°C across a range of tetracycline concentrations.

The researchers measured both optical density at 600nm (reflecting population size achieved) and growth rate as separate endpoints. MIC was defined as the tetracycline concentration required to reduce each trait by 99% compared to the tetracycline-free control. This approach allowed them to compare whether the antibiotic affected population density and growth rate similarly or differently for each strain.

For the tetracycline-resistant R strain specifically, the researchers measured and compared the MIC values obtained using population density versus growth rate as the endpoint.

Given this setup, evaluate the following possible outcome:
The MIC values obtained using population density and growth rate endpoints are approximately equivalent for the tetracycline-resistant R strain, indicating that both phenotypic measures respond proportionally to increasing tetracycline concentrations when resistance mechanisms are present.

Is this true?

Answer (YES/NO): NO